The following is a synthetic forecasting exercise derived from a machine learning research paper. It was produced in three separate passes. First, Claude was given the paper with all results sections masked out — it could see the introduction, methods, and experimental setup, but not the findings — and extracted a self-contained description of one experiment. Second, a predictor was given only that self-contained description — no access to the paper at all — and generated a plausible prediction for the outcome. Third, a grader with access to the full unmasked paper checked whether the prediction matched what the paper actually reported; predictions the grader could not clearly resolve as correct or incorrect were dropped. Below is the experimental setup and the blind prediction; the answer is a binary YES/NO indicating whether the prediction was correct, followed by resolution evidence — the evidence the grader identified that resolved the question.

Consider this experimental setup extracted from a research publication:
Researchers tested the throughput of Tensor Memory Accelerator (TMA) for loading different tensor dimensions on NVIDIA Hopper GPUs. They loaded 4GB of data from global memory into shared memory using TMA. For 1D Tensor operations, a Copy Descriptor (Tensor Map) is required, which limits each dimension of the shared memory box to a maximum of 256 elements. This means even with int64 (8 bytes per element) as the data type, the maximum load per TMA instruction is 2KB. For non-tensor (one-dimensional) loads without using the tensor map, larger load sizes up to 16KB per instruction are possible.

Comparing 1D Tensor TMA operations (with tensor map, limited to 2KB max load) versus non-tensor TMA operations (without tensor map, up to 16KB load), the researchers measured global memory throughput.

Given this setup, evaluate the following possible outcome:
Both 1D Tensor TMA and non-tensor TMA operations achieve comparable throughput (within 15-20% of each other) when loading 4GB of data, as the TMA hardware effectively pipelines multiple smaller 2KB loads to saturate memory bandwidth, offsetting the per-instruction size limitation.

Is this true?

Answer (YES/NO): NO